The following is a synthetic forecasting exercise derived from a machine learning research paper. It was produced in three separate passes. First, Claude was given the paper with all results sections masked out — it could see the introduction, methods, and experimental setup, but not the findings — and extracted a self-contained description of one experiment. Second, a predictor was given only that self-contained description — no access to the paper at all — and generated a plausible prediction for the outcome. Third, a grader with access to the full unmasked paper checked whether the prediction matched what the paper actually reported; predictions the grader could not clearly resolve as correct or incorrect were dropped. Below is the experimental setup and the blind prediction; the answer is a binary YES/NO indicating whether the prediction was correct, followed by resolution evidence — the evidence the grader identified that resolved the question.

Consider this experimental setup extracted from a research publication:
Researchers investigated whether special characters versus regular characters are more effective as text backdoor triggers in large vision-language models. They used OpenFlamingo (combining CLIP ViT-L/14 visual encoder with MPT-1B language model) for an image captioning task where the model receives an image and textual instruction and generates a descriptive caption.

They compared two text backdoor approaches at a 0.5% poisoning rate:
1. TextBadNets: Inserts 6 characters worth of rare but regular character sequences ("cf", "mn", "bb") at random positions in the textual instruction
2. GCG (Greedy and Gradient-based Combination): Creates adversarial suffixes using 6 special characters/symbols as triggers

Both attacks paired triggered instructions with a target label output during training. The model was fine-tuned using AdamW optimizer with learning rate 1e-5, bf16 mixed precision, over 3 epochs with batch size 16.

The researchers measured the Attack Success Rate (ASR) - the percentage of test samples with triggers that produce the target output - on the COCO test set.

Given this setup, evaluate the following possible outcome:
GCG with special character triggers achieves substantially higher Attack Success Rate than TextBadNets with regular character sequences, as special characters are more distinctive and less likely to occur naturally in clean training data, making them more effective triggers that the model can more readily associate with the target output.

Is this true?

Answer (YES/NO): YES